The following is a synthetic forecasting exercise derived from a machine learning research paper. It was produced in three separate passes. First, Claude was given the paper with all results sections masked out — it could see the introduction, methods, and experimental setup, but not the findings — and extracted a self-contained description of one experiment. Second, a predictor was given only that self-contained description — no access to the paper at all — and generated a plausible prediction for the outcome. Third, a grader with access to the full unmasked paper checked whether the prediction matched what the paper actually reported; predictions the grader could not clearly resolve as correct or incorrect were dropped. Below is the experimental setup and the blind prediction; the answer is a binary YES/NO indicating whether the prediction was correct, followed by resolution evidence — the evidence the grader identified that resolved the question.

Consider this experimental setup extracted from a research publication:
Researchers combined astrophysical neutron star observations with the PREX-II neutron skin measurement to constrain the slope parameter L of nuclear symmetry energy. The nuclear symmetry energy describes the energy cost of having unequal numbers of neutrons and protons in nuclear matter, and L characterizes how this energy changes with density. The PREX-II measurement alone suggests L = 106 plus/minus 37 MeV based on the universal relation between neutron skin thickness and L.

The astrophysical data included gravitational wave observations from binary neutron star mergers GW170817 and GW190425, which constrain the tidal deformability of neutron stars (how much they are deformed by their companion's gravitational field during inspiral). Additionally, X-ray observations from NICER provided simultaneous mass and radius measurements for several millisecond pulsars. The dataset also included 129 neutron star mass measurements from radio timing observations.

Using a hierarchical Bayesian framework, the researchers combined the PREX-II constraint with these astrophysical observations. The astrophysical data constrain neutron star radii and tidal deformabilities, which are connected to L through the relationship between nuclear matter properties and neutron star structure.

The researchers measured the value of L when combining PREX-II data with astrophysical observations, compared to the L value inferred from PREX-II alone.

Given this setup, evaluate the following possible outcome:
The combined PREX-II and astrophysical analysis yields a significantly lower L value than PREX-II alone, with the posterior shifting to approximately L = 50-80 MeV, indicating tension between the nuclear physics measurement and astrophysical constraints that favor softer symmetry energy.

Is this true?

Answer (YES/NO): YES